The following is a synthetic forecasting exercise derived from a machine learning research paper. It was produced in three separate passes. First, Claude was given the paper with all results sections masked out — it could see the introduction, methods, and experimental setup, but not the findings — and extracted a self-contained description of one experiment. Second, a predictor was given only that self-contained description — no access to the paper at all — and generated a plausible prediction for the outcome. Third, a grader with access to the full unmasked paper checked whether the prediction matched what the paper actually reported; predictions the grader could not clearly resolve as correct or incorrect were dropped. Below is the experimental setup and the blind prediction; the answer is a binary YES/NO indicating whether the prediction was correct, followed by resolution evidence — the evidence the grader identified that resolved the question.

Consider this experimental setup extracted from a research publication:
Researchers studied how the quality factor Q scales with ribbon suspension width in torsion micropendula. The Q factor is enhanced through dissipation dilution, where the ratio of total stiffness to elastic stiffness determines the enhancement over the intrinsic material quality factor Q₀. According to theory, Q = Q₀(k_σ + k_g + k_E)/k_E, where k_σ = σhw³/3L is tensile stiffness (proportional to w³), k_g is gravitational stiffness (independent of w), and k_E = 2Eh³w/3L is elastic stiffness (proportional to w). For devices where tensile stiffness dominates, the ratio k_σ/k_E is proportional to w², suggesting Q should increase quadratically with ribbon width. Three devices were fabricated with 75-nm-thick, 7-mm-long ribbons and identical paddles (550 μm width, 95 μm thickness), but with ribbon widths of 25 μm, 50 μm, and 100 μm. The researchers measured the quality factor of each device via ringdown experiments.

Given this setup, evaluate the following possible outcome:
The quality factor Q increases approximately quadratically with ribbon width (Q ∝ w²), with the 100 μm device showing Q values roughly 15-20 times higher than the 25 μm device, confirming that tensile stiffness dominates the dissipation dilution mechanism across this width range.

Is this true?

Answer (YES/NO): NO